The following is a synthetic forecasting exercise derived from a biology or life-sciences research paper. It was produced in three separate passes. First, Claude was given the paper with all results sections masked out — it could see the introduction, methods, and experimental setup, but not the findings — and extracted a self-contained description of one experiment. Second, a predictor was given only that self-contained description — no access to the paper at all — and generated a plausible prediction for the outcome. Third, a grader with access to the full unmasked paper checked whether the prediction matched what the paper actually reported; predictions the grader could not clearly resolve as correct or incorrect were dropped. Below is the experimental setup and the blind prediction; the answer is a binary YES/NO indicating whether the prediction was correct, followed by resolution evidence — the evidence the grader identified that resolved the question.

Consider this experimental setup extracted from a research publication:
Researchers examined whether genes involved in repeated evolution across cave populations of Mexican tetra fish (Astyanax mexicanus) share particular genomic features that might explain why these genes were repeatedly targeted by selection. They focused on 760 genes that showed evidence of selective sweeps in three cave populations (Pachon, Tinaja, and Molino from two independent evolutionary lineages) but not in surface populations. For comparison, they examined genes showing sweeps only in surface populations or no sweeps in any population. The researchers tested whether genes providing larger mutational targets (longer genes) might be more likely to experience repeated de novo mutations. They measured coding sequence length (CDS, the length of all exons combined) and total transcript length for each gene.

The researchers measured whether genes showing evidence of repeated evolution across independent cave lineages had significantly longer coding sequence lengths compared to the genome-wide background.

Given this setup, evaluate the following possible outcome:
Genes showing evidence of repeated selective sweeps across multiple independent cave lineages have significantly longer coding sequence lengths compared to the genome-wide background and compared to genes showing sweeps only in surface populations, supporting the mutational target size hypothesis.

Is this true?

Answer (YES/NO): YES